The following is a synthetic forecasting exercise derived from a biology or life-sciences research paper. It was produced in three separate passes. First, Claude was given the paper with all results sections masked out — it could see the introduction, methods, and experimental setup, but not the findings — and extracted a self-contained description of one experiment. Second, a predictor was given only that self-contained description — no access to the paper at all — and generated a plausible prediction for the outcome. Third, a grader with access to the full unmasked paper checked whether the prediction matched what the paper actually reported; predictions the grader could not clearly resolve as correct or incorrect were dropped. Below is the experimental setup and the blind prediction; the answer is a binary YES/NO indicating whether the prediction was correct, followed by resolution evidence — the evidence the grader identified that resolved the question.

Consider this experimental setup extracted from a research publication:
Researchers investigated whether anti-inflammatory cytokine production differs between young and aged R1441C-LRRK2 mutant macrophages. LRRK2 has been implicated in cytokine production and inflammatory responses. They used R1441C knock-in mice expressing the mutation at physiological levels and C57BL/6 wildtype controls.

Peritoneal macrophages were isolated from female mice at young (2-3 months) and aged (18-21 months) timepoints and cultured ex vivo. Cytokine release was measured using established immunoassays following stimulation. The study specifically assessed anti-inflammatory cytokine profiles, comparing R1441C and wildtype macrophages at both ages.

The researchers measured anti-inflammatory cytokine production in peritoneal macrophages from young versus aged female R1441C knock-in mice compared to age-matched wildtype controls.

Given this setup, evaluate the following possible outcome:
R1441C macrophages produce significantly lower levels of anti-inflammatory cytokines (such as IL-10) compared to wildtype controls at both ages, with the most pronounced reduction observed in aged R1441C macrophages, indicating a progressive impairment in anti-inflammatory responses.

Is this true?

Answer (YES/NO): NO